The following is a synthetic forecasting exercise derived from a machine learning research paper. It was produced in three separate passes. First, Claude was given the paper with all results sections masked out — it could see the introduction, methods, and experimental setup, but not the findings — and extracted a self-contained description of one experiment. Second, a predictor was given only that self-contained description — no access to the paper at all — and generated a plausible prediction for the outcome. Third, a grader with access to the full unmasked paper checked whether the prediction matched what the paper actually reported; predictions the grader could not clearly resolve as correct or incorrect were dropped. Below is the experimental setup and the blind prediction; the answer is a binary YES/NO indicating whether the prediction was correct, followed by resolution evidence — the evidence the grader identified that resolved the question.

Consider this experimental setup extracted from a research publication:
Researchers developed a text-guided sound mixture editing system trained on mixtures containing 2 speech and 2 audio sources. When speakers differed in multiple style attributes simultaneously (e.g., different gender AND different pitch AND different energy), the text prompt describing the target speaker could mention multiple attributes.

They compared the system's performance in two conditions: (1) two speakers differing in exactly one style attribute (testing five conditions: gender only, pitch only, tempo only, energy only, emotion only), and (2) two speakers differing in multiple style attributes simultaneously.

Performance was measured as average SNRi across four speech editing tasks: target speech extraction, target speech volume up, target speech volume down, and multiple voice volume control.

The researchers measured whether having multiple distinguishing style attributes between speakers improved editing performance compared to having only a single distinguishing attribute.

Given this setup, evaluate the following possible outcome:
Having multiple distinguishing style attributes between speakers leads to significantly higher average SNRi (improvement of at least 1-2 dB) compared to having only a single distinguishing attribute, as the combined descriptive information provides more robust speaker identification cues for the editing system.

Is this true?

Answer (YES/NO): NO